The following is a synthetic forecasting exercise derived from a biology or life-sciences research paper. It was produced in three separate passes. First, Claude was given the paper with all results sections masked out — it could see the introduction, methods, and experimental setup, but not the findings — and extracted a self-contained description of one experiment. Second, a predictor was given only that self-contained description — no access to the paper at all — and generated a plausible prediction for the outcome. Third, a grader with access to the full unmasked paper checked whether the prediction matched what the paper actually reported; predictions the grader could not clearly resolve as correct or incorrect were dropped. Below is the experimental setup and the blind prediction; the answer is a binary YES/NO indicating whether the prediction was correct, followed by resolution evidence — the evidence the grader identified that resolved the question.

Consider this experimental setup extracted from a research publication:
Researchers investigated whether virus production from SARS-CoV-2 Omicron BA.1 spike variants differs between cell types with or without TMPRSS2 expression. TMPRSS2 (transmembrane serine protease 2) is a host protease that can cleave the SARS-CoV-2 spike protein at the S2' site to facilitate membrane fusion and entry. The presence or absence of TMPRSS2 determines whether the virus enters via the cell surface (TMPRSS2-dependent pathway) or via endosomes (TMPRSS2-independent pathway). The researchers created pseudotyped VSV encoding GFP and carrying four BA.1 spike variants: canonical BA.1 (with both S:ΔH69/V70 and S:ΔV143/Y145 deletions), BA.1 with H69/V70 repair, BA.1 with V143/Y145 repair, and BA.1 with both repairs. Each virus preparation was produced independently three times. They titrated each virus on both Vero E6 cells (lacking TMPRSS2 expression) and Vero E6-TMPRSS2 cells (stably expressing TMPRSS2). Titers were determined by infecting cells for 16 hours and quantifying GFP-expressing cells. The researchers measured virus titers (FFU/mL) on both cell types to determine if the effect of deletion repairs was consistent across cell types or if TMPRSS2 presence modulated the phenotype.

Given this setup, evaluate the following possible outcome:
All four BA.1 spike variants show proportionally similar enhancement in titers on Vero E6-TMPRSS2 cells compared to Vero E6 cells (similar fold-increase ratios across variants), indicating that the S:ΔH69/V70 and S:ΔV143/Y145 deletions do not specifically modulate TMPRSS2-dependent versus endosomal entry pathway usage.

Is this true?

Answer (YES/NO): YES